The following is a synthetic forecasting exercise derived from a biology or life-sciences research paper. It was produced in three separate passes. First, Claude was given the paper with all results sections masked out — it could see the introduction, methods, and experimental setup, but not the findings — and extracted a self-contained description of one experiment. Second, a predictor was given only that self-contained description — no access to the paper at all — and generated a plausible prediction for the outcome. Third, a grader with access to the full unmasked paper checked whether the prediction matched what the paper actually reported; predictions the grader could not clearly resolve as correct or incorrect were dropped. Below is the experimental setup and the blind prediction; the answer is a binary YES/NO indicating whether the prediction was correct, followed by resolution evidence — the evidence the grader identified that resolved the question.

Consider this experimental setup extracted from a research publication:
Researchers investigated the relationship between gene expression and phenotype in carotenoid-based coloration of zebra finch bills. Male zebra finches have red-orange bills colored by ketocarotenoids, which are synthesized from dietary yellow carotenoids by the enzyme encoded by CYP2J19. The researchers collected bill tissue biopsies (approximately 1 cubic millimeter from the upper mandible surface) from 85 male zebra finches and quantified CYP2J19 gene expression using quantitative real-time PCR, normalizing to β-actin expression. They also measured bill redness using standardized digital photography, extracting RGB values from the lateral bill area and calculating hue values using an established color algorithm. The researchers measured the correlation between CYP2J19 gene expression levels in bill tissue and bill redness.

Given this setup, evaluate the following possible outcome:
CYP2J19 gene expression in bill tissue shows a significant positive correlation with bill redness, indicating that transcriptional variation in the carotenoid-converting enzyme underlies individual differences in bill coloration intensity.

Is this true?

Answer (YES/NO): YES